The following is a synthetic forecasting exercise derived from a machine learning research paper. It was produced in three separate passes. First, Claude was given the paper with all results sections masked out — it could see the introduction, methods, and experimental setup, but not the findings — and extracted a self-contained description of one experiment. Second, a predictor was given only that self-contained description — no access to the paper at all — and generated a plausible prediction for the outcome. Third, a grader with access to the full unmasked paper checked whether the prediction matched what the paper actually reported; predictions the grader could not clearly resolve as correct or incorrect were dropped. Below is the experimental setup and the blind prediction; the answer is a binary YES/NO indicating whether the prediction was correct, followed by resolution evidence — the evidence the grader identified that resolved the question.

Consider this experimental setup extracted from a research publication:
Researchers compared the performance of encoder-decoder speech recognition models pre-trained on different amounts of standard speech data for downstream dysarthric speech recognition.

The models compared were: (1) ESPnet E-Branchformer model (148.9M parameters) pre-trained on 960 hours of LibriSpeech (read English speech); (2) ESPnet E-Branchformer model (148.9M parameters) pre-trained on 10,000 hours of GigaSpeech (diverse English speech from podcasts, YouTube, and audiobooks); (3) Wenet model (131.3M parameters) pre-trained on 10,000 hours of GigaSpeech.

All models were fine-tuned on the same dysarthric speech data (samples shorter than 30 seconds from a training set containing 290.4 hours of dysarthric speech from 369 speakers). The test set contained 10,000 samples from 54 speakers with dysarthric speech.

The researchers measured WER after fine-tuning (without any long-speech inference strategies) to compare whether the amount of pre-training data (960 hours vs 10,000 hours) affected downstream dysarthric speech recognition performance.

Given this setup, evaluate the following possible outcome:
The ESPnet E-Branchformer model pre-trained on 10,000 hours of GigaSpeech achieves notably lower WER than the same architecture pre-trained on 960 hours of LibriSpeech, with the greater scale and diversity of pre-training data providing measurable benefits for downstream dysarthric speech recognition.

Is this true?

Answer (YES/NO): YES